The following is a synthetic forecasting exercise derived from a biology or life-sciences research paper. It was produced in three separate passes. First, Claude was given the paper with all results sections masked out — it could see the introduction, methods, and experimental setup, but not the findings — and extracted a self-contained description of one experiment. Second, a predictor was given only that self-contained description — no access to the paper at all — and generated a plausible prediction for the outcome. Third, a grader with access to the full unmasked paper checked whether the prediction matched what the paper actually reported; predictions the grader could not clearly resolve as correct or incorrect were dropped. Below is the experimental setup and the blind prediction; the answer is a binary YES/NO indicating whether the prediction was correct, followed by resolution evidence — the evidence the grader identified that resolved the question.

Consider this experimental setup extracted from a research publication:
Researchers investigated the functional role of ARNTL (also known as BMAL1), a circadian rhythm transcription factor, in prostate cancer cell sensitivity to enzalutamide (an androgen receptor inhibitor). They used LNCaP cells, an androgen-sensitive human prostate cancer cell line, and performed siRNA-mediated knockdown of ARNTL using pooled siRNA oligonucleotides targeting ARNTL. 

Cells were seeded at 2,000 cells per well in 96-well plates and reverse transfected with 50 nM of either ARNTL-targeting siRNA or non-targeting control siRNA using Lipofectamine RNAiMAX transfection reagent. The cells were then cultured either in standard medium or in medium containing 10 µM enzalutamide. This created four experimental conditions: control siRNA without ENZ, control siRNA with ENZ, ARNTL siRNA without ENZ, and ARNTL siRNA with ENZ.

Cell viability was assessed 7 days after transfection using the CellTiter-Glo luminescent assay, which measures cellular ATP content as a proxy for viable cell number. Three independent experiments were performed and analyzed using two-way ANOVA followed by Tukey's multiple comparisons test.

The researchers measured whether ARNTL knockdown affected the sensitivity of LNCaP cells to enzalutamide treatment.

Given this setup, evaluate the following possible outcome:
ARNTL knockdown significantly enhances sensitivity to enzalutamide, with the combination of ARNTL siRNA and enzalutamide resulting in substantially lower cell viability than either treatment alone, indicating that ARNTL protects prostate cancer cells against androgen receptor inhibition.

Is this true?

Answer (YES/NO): NO